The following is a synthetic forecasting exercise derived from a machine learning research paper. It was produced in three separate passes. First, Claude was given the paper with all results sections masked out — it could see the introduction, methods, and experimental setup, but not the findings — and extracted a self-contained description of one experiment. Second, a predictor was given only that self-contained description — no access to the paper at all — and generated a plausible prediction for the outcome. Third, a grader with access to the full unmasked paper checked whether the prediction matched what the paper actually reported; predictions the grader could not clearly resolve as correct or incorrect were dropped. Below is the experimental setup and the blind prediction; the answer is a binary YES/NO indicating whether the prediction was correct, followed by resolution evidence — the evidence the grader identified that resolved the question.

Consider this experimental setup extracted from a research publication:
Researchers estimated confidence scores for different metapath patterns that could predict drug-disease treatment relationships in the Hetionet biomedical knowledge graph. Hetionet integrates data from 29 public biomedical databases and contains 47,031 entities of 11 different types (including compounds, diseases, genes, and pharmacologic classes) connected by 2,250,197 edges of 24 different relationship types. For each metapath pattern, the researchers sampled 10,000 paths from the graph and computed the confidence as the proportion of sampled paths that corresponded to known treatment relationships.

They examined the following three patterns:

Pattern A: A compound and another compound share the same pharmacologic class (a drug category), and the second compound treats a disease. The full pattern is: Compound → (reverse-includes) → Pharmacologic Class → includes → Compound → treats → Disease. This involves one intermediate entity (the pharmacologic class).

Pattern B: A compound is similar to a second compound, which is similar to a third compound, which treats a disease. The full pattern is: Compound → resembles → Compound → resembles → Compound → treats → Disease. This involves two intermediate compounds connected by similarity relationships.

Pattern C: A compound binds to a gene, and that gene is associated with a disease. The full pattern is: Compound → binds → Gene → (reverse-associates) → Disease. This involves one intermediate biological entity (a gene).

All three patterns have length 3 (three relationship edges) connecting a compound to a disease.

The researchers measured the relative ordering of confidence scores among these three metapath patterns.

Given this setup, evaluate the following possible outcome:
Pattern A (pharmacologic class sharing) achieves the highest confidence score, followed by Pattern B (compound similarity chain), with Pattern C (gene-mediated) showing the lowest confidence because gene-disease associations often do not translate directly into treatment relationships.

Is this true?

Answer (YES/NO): YES